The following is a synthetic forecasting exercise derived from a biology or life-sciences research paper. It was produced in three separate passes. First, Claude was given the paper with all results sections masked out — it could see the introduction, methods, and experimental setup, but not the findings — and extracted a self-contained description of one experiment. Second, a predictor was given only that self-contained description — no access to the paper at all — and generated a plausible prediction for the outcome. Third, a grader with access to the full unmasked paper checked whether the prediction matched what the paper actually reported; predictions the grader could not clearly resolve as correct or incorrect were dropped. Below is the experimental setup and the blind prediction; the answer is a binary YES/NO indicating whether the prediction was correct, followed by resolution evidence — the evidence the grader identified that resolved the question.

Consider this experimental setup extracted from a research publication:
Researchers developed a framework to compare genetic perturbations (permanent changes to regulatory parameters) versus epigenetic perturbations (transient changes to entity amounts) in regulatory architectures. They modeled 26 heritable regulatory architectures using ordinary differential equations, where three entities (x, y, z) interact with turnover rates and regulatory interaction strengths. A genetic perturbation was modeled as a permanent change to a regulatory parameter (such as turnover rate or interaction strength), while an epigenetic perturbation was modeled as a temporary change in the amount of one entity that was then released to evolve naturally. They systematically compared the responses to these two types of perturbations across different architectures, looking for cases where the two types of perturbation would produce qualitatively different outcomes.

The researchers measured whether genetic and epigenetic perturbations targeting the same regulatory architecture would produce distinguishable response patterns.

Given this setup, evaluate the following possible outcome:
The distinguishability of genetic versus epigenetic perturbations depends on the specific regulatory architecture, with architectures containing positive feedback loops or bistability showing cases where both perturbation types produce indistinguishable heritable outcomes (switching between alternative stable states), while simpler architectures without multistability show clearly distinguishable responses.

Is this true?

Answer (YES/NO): NO